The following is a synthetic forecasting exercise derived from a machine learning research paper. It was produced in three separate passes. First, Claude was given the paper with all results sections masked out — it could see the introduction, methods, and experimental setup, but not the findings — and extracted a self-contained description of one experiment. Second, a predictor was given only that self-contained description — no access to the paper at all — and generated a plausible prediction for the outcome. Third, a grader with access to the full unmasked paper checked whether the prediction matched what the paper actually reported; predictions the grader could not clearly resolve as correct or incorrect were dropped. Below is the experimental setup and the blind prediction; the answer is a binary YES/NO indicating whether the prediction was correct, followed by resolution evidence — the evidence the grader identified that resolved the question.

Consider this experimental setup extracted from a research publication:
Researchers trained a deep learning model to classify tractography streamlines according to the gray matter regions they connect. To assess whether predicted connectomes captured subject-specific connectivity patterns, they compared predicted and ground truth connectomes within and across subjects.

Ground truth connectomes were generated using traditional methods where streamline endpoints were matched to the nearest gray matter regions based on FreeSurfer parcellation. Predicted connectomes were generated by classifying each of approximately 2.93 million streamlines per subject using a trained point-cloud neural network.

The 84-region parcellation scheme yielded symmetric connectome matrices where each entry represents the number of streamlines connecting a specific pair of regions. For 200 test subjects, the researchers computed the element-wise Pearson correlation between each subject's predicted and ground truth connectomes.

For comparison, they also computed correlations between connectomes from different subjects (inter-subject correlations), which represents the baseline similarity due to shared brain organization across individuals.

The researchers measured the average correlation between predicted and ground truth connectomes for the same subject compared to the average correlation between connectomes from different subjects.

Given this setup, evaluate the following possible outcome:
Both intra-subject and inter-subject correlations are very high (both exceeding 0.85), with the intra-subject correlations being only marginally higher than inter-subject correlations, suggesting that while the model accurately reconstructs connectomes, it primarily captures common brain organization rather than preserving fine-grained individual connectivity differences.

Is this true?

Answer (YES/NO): NO